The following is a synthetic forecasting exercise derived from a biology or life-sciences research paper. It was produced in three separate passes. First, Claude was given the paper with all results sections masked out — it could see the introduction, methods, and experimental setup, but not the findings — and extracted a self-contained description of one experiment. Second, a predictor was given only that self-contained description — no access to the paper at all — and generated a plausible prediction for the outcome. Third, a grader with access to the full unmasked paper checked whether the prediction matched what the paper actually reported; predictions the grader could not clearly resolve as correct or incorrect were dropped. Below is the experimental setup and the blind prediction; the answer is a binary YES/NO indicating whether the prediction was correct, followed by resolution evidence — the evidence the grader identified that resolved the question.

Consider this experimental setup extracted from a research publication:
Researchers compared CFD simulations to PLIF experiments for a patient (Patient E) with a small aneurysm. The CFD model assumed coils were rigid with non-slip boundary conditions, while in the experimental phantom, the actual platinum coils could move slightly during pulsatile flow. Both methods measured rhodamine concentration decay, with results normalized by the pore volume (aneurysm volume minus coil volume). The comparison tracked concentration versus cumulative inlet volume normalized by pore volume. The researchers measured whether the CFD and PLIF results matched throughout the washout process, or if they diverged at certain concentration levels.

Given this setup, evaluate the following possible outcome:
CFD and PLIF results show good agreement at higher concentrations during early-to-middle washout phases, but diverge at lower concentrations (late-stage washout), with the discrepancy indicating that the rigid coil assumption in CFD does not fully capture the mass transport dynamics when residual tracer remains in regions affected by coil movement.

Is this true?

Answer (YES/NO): YES